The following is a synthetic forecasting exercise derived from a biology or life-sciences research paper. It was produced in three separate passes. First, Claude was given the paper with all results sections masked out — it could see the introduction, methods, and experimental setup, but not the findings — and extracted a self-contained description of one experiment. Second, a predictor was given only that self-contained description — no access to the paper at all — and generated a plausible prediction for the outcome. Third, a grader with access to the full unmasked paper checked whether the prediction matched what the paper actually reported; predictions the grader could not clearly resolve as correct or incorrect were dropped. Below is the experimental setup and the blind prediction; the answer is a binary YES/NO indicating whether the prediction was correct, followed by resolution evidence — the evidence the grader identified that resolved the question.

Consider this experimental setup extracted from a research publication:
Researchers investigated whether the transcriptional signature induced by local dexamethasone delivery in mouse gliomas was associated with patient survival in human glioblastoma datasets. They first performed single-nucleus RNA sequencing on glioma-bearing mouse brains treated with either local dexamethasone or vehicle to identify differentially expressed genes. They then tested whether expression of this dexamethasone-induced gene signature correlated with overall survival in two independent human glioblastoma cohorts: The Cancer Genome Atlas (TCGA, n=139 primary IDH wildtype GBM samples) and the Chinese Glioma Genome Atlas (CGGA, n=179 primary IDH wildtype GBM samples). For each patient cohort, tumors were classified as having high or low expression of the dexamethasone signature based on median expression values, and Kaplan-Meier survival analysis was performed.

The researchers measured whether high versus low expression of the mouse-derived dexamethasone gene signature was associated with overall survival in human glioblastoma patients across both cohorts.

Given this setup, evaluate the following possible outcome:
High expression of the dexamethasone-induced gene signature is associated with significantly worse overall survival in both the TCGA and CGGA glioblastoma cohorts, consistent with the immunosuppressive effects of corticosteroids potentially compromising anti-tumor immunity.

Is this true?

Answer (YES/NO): NO